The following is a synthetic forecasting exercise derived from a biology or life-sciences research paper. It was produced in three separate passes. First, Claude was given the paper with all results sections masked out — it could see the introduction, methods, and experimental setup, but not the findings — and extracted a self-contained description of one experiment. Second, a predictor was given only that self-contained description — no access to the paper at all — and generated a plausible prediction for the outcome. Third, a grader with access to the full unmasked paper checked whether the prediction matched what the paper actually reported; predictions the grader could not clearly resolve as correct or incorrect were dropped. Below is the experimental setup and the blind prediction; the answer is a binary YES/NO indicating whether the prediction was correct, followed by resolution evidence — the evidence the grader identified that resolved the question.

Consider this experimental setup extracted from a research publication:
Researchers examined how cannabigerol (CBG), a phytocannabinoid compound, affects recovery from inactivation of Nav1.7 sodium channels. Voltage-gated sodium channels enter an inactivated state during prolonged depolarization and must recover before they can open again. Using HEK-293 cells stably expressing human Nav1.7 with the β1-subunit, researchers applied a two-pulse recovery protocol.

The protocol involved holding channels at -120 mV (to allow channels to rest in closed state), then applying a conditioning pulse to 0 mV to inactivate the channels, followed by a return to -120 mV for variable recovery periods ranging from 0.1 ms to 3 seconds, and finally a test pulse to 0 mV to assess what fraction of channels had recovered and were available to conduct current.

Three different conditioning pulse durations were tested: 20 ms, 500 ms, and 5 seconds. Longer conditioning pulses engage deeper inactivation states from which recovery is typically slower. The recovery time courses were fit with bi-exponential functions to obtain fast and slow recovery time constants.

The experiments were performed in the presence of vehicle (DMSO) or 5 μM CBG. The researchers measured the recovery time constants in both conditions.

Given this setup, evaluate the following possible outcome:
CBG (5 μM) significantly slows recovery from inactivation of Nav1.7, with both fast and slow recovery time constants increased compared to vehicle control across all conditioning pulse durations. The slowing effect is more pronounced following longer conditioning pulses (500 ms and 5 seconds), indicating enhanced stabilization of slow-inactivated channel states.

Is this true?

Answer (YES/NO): NO